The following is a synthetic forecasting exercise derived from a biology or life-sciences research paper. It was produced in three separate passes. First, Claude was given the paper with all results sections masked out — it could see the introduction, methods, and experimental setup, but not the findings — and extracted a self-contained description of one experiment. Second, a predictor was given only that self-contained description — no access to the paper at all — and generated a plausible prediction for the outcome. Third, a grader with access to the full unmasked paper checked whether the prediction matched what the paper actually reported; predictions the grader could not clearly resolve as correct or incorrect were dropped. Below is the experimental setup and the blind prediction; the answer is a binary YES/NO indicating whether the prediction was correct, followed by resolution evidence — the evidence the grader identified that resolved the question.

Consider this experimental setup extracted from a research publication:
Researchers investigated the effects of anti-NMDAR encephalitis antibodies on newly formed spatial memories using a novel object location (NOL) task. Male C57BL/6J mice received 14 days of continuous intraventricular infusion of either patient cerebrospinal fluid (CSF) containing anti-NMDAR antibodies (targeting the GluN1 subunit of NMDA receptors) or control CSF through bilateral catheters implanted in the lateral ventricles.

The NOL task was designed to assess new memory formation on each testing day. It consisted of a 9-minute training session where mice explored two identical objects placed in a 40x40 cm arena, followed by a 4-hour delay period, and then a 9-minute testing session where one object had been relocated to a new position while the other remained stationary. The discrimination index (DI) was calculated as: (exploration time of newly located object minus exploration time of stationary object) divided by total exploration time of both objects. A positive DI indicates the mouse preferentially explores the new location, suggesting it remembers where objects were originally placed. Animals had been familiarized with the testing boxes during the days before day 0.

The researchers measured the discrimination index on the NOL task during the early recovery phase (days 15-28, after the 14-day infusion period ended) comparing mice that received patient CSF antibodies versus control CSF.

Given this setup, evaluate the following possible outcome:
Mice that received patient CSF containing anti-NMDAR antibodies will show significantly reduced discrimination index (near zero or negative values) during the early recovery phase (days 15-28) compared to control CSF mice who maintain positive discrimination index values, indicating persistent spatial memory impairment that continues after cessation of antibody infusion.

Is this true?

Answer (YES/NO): YES